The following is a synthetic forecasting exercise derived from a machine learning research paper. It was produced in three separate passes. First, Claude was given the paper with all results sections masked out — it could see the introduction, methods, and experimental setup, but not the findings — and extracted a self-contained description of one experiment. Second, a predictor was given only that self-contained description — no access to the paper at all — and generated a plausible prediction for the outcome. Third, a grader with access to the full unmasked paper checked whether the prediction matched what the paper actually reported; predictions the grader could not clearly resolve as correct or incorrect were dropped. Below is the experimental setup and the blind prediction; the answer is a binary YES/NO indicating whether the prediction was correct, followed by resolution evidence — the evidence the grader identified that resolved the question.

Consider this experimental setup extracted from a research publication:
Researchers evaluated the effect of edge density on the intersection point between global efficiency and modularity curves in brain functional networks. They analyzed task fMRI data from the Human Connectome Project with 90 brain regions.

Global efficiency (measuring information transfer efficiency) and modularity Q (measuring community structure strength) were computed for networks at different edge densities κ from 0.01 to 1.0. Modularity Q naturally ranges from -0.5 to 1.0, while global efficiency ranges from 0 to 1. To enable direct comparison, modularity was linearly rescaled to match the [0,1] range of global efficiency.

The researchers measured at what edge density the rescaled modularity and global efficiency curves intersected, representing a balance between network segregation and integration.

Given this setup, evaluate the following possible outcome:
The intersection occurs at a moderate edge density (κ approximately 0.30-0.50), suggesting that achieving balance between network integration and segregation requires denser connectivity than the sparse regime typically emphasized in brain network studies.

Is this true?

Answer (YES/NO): NO